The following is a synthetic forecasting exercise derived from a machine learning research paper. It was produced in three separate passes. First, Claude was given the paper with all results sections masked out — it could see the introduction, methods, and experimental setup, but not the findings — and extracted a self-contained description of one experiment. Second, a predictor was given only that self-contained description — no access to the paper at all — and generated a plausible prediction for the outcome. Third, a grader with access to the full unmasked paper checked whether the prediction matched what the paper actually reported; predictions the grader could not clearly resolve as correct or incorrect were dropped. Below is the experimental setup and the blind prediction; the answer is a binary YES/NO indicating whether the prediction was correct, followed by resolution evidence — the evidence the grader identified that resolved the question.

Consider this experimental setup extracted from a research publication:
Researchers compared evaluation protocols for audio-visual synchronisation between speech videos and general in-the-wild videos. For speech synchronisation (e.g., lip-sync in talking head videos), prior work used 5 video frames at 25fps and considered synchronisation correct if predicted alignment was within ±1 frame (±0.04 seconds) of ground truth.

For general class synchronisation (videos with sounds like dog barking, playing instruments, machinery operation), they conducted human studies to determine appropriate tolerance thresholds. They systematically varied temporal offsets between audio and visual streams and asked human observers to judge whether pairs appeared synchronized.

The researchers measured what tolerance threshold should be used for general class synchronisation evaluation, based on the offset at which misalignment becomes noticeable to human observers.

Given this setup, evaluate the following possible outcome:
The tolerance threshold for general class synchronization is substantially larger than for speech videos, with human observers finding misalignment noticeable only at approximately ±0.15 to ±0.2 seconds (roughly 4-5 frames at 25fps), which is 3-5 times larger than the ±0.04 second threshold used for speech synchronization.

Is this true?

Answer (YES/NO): YES